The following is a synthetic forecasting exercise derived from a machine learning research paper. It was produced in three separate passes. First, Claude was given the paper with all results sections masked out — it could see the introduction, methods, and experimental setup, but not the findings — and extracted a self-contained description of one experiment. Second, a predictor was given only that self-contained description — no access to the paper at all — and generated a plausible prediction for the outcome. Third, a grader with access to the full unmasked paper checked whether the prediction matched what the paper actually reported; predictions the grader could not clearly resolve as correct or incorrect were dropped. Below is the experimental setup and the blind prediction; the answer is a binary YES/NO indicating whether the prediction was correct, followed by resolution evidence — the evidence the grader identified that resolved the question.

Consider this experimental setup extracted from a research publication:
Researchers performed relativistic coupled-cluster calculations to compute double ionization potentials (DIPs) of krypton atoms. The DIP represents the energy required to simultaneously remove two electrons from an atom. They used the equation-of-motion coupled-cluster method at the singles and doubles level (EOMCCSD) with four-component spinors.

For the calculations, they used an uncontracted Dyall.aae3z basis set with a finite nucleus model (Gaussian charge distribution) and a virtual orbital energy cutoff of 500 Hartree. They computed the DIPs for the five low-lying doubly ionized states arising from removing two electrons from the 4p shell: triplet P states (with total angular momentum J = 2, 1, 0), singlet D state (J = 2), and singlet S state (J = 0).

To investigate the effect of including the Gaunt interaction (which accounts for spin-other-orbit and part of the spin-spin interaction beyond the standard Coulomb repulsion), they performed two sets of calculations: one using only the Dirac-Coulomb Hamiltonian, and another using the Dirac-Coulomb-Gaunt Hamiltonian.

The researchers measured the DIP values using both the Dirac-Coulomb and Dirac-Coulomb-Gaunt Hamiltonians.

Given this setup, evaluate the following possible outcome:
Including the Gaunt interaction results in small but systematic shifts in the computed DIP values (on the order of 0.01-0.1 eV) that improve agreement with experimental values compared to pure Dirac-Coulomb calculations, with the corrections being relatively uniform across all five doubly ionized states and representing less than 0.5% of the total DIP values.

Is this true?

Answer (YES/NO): NO